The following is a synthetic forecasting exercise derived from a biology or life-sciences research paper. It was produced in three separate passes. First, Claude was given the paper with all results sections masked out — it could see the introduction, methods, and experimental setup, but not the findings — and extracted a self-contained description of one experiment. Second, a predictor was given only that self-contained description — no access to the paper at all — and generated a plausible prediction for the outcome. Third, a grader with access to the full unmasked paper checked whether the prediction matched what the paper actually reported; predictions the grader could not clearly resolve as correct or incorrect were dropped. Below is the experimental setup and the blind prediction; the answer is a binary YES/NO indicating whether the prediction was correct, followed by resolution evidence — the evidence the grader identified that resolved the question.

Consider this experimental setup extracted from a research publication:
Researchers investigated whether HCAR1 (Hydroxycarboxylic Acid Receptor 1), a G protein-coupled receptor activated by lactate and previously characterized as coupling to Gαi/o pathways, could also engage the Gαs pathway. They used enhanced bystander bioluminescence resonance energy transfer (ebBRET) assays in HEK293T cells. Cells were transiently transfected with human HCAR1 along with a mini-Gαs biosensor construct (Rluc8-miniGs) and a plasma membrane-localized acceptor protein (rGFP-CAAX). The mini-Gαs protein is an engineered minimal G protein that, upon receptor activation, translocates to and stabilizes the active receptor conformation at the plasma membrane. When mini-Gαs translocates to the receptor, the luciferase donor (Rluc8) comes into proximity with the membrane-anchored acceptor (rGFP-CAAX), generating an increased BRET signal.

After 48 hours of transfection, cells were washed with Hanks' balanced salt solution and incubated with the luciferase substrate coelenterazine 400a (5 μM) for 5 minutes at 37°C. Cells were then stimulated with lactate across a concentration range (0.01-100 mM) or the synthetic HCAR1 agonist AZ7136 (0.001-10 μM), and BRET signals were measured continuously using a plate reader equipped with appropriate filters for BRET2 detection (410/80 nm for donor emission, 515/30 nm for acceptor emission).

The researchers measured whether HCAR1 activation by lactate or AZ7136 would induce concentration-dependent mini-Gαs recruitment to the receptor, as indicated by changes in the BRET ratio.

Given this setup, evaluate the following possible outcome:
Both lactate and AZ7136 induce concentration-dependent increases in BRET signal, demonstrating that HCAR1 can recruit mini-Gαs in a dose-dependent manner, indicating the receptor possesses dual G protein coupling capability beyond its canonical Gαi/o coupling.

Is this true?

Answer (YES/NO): YES